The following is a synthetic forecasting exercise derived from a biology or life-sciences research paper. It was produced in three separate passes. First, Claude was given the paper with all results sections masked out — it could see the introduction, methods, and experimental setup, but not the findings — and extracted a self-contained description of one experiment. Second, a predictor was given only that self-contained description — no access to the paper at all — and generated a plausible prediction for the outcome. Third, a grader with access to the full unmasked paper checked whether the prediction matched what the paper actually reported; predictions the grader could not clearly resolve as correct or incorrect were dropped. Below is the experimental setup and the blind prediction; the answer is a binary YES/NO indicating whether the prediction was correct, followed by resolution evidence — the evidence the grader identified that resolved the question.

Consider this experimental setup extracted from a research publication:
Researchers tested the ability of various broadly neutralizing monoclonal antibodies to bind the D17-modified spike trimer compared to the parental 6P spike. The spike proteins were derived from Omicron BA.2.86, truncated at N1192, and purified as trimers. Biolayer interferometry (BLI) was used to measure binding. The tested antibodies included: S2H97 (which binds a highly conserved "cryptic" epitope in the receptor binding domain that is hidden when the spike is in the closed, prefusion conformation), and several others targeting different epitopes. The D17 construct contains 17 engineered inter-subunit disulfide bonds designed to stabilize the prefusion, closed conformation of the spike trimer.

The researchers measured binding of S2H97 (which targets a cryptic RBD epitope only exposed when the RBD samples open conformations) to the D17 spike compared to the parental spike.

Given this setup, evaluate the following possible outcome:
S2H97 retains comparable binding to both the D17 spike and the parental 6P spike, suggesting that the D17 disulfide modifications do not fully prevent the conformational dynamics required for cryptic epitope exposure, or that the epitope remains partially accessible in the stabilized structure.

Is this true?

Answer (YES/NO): YES